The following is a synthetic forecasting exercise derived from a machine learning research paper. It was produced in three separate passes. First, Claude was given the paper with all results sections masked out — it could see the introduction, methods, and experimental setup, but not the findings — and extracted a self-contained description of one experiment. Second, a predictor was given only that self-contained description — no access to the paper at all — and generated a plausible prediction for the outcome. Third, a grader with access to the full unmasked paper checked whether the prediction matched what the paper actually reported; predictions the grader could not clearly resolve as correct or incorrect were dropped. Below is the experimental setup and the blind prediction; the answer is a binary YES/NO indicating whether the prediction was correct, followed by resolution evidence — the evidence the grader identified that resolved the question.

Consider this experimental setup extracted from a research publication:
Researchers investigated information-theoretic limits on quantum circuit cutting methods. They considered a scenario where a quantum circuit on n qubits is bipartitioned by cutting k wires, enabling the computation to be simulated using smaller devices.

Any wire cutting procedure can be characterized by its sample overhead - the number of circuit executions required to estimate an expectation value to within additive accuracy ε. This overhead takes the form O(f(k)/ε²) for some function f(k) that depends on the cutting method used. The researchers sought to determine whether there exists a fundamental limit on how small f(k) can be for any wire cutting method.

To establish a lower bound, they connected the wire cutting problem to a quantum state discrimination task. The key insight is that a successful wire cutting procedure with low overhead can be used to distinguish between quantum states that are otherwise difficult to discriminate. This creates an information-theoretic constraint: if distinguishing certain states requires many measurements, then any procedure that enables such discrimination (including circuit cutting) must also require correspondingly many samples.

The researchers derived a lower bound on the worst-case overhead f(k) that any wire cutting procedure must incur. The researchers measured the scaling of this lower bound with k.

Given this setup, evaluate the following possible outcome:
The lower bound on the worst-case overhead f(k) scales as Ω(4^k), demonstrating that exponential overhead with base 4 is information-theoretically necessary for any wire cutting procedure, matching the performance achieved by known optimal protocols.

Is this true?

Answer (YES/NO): NO